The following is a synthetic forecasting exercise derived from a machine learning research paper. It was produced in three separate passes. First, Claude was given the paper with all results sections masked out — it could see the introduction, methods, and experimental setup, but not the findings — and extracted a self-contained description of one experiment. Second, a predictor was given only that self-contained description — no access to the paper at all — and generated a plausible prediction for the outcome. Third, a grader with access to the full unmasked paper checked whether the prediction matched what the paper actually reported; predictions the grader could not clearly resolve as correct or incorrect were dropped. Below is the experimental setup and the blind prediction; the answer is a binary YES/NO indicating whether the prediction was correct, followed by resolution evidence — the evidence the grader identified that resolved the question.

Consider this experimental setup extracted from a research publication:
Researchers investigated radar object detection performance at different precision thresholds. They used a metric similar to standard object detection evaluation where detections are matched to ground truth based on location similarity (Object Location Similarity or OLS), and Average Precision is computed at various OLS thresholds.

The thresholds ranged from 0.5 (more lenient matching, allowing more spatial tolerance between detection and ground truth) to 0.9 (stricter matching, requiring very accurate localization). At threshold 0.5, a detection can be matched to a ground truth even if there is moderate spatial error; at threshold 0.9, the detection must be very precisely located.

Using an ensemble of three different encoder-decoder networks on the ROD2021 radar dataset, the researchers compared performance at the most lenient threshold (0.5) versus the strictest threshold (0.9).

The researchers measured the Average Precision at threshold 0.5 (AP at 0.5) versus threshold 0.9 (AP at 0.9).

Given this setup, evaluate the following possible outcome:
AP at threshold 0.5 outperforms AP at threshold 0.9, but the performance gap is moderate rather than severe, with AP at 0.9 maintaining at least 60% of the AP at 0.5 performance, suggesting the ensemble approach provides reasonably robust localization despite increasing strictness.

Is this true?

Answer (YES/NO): YES